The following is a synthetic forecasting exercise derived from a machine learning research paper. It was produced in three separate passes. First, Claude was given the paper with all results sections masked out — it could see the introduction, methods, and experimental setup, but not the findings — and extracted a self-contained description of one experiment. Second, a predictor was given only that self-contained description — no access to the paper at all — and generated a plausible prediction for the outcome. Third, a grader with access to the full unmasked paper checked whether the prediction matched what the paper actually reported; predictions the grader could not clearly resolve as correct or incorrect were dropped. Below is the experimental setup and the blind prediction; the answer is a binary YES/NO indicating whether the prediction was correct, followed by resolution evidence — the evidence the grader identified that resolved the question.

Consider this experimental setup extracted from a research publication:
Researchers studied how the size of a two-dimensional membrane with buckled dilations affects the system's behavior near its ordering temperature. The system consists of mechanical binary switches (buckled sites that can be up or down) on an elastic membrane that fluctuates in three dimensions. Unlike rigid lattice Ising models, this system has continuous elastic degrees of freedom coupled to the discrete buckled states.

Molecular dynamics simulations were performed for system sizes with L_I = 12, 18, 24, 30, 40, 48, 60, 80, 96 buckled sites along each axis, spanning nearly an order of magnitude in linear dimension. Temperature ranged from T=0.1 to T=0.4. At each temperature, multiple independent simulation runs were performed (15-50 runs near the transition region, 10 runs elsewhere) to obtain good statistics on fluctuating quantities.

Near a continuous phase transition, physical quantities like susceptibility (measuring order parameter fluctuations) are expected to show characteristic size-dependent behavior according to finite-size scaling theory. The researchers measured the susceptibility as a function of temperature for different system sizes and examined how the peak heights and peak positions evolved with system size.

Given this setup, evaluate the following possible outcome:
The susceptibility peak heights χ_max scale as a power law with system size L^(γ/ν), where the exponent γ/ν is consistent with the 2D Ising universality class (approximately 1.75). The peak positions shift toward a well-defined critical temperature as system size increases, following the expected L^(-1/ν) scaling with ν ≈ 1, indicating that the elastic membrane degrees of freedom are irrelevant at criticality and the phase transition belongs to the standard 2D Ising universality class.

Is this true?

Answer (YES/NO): NO